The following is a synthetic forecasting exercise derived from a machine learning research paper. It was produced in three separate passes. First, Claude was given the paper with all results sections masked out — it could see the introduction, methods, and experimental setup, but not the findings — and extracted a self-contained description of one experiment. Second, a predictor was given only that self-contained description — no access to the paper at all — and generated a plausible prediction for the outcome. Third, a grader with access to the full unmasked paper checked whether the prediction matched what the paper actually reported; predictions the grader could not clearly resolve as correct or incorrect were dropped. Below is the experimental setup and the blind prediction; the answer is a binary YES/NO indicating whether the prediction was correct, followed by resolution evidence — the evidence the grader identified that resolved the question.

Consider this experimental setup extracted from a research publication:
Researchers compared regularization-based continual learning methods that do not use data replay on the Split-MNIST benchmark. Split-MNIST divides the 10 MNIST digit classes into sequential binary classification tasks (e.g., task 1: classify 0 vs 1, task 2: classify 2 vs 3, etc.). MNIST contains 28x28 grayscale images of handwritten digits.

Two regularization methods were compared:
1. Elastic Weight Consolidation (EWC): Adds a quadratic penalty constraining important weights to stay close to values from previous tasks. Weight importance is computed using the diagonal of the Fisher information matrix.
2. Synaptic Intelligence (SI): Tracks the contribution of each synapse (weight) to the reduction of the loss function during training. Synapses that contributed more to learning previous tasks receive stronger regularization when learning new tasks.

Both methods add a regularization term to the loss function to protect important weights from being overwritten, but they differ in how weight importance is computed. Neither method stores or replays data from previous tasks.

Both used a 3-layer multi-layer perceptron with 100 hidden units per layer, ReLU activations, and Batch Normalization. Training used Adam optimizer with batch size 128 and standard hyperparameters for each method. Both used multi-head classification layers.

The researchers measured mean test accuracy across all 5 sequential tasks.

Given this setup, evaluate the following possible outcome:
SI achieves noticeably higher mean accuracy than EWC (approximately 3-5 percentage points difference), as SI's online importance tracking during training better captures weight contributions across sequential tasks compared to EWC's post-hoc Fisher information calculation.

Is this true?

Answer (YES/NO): NO